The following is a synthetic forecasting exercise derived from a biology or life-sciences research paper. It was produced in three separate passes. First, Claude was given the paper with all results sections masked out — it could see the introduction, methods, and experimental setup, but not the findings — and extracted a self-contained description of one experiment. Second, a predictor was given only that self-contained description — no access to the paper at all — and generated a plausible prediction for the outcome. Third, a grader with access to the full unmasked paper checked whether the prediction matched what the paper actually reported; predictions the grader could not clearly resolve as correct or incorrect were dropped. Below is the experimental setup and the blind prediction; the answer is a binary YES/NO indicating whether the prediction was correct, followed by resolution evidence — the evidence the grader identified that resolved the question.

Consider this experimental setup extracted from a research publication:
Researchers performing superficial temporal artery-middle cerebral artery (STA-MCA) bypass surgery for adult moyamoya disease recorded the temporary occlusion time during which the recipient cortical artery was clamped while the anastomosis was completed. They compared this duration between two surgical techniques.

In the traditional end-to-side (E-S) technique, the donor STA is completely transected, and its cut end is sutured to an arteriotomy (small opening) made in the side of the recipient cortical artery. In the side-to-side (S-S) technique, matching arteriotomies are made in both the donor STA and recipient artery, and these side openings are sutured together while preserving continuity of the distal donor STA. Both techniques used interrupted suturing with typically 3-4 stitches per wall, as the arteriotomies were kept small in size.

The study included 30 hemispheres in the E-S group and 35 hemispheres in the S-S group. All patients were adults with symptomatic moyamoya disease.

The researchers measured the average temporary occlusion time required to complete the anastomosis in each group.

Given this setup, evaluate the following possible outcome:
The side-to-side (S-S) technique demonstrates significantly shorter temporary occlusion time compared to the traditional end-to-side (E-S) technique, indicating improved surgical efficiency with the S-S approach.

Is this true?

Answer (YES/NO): NO